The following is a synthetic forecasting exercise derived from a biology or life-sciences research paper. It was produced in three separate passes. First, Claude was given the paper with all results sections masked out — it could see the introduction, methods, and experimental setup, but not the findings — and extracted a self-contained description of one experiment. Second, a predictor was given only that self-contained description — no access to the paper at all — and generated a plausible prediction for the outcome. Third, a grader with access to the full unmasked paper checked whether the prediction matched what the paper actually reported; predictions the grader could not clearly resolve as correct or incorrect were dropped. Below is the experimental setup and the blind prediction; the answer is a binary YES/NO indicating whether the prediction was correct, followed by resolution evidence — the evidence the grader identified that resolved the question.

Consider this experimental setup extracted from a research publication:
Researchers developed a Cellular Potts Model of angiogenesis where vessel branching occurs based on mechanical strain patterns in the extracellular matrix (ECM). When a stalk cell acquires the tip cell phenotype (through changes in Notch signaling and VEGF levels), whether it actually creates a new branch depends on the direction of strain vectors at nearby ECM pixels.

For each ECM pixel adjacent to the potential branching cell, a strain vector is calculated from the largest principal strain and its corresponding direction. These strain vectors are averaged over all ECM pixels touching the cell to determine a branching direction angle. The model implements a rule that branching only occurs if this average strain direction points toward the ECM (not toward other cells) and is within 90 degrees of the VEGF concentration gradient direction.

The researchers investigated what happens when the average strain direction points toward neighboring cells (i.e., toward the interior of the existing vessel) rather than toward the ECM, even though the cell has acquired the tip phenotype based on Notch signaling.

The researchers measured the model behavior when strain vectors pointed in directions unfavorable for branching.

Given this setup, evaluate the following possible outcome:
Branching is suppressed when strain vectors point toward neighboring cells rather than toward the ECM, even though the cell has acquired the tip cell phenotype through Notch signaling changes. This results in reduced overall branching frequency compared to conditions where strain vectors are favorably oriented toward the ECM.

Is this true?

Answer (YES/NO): NO